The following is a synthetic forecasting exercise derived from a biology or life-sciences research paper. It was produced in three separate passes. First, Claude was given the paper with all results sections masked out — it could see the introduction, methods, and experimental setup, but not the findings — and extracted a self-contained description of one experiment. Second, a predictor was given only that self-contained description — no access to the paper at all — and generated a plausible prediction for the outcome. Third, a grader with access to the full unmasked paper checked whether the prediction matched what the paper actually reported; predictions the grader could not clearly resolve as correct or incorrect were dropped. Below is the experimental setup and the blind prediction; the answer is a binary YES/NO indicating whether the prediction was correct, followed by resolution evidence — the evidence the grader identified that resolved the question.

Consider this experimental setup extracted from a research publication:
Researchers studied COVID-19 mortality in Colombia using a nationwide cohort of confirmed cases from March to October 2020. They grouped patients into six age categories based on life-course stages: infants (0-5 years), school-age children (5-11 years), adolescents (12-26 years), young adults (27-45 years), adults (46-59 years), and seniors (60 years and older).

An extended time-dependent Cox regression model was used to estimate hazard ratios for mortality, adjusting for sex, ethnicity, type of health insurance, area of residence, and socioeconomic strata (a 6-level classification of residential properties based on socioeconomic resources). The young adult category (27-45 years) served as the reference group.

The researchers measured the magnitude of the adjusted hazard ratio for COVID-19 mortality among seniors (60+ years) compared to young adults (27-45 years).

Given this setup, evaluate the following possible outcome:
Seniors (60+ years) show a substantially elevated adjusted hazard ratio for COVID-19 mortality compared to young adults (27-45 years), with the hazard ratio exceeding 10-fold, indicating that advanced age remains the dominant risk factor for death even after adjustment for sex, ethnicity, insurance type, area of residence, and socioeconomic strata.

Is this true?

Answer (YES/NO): YES